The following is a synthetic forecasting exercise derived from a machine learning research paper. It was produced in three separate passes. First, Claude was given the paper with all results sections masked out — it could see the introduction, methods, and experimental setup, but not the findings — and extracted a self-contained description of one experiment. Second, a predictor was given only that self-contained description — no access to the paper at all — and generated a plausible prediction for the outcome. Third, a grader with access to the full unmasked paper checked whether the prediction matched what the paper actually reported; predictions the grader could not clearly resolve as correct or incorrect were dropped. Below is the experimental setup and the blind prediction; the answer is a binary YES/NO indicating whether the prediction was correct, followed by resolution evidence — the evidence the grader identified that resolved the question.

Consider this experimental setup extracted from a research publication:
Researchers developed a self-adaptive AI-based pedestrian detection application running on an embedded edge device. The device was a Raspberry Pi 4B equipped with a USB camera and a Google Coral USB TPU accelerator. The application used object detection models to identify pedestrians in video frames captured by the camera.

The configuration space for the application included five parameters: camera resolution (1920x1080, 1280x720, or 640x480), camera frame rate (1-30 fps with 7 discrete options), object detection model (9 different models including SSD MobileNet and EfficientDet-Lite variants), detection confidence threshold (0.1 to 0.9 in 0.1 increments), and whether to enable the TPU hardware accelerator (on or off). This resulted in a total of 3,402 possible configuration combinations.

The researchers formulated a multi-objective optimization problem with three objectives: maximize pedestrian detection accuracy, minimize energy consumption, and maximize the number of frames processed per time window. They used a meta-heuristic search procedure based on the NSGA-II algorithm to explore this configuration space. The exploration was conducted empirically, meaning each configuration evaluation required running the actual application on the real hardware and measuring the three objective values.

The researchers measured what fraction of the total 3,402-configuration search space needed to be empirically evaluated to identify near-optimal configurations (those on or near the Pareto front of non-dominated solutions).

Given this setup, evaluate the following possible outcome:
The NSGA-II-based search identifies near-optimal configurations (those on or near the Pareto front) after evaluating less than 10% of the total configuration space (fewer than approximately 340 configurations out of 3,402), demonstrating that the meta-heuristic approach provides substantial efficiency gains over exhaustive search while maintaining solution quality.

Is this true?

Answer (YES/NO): NO